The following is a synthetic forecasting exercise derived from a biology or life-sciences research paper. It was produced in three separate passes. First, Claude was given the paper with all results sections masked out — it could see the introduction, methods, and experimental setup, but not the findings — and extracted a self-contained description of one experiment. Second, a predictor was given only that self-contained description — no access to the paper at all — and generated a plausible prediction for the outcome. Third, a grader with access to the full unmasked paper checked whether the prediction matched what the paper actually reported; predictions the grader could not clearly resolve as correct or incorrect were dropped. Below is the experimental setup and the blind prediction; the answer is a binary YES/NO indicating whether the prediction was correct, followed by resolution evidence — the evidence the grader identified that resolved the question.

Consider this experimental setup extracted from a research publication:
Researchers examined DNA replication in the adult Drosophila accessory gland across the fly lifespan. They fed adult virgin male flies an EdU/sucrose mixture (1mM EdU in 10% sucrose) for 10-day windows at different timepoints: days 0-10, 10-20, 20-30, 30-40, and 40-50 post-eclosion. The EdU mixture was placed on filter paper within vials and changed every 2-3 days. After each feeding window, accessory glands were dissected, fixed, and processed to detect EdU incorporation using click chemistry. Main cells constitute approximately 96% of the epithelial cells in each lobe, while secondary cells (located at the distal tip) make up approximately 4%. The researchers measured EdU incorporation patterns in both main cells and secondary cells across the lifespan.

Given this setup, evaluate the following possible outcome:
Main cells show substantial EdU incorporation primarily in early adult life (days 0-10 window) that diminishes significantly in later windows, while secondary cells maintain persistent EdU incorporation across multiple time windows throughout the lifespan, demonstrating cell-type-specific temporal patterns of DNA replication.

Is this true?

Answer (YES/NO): NO